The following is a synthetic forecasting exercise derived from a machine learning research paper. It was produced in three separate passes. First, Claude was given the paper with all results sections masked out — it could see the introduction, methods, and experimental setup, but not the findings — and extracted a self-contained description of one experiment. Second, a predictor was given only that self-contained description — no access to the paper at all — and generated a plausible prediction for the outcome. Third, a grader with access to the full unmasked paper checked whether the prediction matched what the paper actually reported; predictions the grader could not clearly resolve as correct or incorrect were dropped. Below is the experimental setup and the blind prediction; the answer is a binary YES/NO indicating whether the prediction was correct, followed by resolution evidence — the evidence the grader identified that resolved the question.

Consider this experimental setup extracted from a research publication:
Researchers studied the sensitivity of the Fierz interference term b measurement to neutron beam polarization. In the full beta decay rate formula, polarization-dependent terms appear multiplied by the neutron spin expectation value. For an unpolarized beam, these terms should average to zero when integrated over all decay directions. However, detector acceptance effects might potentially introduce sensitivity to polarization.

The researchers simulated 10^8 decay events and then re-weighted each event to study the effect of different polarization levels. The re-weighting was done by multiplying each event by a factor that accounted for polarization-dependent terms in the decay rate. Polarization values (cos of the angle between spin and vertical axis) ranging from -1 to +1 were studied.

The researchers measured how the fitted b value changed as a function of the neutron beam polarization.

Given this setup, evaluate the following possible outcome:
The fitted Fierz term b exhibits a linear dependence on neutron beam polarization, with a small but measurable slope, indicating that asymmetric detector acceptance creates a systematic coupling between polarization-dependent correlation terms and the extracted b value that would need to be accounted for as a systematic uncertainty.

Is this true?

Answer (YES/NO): NO